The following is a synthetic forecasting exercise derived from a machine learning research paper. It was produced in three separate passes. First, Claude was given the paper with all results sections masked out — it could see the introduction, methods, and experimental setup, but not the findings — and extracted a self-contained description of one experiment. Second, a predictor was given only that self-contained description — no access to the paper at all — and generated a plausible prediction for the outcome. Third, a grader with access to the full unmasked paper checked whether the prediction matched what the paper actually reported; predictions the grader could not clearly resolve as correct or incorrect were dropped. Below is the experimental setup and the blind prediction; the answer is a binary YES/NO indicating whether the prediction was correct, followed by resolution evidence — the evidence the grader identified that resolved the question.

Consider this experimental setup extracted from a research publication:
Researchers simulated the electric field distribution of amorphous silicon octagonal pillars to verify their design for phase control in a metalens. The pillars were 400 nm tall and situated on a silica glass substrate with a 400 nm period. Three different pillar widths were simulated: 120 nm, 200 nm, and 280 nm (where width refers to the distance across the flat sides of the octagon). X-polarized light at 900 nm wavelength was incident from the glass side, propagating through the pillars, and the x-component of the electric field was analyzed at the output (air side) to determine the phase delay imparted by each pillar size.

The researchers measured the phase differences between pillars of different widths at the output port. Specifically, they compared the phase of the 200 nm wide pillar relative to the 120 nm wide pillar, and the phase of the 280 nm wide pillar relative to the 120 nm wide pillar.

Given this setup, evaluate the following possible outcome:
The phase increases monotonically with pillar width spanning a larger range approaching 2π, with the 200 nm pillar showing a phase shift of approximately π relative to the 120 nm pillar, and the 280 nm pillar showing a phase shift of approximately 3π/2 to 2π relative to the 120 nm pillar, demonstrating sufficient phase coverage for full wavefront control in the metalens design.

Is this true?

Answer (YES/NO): YES